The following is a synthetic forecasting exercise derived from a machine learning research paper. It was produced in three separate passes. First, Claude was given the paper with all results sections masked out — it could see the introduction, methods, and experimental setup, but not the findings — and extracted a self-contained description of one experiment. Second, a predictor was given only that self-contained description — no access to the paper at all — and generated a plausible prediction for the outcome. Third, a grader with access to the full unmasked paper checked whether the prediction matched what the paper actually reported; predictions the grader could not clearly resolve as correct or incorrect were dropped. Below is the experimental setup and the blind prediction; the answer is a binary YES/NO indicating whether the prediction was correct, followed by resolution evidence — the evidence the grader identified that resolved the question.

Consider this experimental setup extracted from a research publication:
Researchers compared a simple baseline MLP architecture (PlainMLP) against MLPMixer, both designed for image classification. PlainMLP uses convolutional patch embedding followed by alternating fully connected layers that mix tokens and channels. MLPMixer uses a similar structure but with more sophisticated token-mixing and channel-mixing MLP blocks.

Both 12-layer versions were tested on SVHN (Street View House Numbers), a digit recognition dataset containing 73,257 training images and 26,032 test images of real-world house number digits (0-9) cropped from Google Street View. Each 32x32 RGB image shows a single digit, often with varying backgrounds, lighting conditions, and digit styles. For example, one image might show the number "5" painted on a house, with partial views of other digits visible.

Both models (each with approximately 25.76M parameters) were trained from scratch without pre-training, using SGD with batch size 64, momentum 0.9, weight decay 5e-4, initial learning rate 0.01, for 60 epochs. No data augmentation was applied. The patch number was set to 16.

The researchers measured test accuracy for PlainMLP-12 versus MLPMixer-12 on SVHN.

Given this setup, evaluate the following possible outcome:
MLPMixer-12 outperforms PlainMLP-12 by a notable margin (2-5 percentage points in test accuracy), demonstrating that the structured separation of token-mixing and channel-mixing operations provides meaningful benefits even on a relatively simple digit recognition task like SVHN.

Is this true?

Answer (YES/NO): YES